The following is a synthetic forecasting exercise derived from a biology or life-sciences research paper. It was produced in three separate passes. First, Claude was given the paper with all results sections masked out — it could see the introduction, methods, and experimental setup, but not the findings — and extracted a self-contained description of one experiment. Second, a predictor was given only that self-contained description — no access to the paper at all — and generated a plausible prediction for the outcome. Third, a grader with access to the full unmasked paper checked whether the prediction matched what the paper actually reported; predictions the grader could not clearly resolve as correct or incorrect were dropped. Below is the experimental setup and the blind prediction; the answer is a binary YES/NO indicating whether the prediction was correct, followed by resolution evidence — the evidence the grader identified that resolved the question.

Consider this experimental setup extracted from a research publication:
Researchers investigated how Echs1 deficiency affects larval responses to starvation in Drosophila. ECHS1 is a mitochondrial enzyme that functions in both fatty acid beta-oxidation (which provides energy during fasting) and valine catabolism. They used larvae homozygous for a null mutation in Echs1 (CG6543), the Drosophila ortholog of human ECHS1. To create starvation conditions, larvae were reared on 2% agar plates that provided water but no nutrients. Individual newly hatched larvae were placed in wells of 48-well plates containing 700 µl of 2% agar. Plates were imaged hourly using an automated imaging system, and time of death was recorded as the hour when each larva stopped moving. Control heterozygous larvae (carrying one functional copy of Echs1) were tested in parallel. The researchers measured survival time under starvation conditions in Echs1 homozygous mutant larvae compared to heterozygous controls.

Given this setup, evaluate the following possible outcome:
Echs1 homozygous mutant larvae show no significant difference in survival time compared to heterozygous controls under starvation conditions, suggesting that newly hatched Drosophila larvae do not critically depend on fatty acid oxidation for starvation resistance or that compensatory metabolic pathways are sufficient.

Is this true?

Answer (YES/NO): YES